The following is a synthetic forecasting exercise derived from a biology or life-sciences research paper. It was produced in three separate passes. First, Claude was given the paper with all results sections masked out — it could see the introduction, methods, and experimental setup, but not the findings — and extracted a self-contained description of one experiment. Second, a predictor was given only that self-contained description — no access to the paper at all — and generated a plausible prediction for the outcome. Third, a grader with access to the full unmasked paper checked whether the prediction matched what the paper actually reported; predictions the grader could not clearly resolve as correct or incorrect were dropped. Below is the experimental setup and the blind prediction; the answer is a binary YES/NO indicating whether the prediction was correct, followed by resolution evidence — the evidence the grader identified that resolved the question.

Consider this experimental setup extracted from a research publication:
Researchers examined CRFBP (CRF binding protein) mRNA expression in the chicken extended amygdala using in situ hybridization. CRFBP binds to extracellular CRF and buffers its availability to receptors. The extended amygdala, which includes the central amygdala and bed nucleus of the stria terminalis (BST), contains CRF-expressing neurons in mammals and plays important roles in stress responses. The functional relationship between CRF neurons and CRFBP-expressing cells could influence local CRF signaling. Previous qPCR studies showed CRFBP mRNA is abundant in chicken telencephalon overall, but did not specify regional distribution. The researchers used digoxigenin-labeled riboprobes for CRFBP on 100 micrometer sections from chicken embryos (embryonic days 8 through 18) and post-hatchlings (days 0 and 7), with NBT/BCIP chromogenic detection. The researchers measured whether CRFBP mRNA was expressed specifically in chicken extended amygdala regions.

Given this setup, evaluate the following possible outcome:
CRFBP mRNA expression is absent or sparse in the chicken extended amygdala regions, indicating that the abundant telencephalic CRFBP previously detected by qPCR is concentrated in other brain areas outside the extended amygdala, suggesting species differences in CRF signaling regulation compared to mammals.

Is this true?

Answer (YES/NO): NO